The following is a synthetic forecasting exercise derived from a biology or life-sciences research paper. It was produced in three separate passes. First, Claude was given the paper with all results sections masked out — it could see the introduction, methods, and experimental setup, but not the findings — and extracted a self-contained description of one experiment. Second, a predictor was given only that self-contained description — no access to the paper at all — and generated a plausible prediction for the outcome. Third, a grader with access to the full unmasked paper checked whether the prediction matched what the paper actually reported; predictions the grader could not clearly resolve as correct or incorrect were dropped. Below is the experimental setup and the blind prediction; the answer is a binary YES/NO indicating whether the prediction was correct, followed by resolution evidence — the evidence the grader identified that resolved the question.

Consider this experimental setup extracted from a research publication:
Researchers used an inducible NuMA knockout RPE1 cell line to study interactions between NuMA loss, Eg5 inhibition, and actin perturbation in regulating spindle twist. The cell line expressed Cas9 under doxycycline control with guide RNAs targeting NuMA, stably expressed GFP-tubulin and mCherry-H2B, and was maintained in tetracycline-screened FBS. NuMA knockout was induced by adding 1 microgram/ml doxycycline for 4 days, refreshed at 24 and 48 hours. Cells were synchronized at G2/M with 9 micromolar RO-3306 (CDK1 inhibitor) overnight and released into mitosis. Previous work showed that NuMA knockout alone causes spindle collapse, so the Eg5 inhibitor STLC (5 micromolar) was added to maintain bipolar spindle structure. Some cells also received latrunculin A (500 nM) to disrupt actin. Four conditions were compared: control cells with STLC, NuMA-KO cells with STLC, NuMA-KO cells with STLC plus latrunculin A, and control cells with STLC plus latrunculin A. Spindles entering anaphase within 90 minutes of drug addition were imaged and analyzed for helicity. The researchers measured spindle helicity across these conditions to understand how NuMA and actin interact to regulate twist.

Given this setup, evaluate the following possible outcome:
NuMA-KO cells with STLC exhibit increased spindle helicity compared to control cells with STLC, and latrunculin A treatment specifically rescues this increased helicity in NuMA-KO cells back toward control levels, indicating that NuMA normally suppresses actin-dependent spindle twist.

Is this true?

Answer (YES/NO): NO